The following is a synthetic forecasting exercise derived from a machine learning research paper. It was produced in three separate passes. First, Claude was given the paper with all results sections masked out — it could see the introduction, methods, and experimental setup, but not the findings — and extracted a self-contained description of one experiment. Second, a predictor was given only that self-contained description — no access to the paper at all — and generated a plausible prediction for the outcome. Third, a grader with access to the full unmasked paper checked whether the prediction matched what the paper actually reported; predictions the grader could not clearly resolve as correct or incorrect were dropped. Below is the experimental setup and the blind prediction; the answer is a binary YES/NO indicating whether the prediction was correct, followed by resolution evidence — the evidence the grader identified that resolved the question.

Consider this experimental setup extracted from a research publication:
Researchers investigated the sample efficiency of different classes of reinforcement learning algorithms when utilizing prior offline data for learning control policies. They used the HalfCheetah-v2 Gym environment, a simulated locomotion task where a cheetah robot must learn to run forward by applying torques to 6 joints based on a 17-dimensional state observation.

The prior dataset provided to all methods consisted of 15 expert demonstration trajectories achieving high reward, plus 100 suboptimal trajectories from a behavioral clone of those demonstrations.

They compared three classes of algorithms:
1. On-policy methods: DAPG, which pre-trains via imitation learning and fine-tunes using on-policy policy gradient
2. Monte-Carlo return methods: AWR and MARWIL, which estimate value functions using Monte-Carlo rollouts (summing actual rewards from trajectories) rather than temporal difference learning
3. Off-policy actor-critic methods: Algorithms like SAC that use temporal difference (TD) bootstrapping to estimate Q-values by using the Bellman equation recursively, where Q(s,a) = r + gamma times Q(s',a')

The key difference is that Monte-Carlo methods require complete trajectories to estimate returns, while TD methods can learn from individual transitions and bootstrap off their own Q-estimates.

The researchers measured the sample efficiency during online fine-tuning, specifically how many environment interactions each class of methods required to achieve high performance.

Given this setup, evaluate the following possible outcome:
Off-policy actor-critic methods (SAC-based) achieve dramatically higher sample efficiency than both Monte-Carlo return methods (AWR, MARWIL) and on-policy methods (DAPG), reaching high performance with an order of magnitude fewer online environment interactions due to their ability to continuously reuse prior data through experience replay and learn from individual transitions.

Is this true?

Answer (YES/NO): NO